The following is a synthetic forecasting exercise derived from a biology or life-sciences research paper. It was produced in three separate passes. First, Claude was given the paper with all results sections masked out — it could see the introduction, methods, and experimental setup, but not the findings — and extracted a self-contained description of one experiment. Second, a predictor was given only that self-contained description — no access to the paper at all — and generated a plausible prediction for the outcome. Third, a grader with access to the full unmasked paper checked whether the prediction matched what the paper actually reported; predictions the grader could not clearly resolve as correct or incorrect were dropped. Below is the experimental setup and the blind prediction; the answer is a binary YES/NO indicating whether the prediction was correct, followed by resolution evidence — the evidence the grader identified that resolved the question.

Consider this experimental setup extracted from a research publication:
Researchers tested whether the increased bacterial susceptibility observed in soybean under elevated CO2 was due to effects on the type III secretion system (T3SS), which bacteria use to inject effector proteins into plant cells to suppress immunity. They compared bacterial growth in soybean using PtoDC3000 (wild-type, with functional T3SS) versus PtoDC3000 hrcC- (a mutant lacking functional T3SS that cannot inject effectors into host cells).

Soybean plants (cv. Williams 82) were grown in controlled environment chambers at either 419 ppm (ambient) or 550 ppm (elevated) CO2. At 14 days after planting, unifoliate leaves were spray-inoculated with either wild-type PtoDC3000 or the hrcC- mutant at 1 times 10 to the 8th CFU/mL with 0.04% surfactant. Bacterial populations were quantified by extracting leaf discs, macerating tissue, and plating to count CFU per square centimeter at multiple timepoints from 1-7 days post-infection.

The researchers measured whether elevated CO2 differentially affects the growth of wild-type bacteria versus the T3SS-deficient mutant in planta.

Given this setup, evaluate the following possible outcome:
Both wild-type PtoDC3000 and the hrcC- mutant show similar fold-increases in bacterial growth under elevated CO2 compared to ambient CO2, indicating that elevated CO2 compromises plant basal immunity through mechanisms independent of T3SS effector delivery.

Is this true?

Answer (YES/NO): NO